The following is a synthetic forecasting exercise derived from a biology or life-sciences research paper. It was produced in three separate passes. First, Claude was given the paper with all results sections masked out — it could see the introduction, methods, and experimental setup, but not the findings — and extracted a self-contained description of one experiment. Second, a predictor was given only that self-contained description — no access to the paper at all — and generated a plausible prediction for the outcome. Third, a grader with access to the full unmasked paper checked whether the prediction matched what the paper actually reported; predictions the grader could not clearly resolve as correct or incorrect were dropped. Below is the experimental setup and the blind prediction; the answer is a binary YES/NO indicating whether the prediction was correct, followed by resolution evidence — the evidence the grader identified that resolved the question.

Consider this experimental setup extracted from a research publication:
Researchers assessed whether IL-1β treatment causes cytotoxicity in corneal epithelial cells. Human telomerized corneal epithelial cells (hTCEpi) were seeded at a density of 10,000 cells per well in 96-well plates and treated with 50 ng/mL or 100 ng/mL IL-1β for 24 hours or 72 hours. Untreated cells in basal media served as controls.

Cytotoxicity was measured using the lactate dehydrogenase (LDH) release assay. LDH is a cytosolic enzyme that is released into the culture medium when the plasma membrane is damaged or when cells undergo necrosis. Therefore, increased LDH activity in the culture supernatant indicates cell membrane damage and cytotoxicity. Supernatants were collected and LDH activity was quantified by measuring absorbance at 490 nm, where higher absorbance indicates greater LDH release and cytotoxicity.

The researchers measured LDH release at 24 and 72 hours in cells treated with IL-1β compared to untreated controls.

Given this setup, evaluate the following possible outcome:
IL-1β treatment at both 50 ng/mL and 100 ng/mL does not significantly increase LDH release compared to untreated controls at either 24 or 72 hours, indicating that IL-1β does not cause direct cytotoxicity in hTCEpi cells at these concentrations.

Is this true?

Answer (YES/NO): YES